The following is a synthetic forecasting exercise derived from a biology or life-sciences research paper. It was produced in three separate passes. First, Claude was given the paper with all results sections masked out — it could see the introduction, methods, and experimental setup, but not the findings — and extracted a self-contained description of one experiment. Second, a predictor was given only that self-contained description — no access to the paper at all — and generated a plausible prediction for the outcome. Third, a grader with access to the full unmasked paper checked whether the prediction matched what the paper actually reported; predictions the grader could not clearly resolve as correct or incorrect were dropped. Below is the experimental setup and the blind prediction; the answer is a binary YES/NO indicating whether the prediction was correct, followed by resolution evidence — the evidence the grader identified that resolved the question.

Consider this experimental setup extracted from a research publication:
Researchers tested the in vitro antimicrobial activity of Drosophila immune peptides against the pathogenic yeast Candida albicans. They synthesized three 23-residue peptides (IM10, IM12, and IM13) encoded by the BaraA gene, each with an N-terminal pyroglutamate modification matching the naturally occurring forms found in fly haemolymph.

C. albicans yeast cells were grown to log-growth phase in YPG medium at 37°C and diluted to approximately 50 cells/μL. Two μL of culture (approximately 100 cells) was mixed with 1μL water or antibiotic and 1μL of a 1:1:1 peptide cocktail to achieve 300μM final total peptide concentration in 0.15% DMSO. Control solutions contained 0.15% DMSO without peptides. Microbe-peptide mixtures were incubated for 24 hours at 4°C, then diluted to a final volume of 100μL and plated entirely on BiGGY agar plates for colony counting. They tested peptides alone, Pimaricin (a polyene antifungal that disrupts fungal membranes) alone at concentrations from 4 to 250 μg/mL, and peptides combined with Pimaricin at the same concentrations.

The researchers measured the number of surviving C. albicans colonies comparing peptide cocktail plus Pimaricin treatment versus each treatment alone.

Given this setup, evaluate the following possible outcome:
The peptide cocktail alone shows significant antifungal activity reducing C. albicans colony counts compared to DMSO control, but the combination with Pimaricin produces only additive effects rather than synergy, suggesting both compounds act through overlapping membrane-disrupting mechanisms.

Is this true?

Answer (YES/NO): NO